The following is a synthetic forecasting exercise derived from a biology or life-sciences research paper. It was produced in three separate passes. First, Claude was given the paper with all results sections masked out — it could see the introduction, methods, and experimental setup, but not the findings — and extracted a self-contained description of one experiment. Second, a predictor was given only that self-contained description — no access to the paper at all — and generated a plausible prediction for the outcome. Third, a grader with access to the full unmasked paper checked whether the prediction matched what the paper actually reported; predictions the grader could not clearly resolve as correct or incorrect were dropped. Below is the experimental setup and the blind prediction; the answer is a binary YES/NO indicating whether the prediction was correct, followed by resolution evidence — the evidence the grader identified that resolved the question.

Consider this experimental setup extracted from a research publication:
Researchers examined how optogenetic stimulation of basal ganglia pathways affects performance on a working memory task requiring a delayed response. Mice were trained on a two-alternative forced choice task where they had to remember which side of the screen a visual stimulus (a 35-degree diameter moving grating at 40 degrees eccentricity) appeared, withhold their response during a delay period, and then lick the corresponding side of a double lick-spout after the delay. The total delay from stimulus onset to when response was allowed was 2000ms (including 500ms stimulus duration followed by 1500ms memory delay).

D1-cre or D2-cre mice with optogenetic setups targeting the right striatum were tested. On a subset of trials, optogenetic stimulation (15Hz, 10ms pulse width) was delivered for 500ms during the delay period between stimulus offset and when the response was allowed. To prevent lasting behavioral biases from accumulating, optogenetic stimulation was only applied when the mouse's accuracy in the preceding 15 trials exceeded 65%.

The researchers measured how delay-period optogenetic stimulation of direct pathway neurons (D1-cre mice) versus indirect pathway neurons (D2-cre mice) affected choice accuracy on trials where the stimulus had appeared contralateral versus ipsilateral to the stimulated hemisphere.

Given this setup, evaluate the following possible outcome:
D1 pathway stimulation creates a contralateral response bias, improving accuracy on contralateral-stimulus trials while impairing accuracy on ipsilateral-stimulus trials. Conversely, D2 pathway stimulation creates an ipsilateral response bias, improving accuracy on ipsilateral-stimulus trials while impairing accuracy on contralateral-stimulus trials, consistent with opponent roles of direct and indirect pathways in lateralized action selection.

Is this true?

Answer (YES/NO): YES